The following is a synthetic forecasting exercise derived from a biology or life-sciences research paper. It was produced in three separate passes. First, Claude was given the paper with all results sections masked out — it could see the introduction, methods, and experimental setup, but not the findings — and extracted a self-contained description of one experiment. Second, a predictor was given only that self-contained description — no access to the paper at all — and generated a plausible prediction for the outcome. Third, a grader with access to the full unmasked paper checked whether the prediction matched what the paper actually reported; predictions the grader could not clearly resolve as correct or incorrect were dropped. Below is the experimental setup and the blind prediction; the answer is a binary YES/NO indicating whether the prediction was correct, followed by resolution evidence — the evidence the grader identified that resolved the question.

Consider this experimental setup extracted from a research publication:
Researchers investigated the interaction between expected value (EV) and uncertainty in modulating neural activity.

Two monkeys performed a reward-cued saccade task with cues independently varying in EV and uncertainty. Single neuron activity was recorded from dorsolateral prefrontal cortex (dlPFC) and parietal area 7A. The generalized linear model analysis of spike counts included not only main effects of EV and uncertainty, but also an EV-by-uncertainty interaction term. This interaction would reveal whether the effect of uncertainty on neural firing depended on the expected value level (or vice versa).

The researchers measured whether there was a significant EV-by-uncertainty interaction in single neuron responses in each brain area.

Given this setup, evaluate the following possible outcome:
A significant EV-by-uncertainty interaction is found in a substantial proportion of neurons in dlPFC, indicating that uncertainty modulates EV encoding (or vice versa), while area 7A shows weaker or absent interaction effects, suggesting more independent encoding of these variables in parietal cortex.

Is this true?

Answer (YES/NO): NO